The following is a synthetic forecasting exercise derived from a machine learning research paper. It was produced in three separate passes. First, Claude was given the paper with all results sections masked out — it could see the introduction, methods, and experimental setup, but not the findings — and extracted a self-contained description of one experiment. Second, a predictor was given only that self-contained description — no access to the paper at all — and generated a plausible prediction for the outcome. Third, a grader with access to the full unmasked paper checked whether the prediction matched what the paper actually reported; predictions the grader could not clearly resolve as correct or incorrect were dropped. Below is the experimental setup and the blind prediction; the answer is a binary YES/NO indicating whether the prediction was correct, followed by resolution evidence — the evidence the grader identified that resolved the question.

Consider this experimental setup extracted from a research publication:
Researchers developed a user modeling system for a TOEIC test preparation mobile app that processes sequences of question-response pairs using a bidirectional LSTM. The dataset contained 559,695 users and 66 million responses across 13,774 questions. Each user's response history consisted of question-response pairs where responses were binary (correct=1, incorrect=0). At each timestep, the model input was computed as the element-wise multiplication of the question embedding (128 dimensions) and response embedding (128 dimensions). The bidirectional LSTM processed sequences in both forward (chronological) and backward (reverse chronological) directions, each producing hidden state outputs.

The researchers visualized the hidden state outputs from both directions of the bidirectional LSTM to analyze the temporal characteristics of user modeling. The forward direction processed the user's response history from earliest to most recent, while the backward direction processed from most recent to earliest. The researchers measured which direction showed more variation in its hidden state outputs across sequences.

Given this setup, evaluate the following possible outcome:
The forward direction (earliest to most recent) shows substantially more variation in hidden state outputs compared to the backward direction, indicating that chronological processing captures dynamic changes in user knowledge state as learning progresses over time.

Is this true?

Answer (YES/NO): NO